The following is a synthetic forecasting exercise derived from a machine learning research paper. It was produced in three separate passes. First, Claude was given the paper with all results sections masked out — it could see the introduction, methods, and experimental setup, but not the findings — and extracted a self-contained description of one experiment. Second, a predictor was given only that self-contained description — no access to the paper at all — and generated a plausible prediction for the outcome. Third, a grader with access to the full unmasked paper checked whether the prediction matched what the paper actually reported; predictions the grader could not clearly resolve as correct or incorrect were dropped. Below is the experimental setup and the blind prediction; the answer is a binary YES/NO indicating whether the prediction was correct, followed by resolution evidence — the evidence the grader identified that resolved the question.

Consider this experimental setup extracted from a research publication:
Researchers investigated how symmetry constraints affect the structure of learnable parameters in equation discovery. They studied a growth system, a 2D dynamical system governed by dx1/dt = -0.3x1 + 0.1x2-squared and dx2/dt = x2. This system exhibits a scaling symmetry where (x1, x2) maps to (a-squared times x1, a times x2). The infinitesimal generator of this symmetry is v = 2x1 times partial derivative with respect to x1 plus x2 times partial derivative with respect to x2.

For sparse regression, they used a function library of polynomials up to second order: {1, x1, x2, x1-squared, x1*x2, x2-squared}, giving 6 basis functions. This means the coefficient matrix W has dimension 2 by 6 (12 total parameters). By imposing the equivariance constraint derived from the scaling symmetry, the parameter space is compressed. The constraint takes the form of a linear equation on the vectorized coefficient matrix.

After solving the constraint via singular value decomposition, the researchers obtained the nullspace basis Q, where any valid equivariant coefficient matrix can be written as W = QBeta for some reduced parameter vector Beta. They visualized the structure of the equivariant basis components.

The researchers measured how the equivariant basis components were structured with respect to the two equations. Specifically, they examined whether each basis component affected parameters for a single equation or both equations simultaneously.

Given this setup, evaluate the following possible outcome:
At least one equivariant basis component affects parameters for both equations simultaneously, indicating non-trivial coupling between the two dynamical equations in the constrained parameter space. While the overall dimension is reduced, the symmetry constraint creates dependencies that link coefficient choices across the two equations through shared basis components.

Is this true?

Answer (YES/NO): NO